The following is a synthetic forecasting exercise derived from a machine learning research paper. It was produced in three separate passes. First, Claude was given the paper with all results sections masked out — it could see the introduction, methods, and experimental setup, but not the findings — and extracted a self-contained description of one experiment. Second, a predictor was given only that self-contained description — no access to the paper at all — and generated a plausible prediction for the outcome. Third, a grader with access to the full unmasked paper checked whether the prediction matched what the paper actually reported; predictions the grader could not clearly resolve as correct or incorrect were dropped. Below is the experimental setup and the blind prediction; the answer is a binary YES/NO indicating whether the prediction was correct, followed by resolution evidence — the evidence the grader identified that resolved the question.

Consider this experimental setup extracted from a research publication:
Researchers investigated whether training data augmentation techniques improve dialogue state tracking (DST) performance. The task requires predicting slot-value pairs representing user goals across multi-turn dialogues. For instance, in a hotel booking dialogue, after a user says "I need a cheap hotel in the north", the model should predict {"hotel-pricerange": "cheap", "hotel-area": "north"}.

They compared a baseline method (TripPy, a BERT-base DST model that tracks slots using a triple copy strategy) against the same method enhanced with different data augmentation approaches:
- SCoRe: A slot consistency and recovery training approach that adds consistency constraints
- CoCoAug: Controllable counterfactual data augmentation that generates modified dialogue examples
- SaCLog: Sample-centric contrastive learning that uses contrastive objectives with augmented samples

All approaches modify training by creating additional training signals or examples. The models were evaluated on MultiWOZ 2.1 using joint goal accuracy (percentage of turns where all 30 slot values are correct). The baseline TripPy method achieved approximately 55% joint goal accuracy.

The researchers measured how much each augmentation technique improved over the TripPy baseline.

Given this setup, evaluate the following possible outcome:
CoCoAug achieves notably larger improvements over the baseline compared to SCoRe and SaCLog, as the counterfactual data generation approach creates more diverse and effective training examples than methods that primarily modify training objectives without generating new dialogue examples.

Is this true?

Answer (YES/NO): NO